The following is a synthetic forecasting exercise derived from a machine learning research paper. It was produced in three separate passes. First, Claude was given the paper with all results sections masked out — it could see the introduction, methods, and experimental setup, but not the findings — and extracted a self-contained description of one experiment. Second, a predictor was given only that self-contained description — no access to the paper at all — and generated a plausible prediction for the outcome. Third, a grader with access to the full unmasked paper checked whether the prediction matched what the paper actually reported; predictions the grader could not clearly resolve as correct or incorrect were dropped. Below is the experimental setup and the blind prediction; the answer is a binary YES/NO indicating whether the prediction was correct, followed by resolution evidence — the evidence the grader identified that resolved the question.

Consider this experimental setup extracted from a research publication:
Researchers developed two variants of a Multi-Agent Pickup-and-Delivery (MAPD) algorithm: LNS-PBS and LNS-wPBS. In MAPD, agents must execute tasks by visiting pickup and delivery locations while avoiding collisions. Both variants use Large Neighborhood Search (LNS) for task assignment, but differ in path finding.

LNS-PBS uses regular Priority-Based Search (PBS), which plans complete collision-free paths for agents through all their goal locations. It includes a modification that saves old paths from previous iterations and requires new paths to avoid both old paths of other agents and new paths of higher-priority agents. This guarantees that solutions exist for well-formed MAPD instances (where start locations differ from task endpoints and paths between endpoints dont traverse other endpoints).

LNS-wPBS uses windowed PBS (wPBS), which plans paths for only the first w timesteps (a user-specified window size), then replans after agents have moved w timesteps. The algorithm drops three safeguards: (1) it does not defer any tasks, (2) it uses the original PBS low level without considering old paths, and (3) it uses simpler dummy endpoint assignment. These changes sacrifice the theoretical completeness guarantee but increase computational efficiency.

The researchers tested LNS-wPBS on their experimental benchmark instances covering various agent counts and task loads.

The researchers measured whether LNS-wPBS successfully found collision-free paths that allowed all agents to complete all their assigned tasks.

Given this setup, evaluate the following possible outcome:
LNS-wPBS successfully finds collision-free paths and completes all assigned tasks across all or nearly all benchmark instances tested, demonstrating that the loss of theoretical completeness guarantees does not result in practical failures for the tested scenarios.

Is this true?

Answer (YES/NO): YES